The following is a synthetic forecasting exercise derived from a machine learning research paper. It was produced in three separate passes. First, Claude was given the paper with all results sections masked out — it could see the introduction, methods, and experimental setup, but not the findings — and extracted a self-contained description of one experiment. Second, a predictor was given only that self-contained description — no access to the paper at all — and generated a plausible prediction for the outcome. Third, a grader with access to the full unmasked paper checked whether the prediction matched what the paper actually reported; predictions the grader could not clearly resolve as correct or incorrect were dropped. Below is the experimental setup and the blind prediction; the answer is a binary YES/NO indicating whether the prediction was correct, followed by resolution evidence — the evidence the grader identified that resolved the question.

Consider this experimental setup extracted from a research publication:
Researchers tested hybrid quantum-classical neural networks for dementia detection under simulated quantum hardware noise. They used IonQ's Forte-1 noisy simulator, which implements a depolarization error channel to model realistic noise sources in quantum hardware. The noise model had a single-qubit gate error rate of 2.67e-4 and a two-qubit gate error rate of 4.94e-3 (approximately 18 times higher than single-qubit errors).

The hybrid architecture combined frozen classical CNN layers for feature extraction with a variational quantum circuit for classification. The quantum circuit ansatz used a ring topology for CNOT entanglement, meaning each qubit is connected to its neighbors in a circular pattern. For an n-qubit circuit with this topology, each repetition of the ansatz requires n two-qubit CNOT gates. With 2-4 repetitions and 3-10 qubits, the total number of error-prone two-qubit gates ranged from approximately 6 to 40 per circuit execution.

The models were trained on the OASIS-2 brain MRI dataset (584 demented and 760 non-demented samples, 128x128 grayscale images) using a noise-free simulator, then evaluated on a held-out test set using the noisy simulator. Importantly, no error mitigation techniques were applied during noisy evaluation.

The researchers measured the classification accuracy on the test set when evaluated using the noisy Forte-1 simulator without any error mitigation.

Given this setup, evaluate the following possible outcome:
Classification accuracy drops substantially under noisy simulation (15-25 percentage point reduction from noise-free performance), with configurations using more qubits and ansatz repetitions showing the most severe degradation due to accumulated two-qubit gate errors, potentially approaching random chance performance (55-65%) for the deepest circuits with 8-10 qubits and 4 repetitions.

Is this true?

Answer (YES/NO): NO